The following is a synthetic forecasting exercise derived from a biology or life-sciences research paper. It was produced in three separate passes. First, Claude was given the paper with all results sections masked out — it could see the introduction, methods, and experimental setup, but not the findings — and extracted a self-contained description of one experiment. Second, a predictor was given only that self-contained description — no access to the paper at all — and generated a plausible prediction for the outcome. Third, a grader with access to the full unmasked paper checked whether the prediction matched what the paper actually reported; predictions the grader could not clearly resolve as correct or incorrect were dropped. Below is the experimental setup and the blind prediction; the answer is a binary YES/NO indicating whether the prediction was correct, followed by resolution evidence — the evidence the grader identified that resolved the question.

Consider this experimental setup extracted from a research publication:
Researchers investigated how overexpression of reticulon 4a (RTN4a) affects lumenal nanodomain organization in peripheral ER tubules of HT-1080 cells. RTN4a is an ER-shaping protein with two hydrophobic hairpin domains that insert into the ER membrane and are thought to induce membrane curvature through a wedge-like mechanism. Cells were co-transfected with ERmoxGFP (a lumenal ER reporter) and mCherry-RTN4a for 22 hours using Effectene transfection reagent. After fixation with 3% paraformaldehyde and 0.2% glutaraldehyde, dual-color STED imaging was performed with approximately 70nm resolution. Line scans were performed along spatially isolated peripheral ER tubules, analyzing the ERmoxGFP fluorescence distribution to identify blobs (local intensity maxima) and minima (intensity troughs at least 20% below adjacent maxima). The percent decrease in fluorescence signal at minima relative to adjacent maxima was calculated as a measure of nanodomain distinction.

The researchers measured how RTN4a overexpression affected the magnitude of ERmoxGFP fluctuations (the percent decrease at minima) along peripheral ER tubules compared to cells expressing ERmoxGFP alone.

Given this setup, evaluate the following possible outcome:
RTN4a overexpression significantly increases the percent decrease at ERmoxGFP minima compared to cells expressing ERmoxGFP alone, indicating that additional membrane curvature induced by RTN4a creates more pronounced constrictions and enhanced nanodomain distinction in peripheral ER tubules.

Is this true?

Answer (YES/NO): YES